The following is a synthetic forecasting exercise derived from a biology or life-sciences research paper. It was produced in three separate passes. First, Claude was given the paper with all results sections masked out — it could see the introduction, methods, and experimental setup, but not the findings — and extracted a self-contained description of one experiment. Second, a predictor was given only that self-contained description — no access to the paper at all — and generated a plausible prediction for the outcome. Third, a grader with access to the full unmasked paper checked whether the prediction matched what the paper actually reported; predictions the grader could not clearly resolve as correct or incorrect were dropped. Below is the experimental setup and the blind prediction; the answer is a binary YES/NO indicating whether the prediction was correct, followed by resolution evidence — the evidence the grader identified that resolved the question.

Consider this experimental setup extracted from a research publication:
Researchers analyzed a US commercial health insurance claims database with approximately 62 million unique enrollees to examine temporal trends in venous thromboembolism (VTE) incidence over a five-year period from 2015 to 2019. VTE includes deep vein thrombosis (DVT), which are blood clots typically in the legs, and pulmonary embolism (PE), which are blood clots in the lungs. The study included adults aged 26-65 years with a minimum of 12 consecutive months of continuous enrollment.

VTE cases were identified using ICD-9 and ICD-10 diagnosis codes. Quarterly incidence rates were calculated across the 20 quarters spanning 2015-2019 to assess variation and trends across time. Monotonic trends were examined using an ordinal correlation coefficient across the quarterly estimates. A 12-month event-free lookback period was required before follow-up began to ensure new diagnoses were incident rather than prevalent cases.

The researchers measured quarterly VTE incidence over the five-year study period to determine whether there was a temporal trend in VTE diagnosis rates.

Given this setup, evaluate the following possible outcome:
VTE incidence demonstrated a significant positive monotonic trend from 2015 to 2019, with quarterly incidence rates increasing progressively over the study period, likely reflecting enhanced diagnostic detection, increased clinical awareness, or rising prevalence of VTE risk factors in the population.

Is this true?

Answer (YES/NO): NO